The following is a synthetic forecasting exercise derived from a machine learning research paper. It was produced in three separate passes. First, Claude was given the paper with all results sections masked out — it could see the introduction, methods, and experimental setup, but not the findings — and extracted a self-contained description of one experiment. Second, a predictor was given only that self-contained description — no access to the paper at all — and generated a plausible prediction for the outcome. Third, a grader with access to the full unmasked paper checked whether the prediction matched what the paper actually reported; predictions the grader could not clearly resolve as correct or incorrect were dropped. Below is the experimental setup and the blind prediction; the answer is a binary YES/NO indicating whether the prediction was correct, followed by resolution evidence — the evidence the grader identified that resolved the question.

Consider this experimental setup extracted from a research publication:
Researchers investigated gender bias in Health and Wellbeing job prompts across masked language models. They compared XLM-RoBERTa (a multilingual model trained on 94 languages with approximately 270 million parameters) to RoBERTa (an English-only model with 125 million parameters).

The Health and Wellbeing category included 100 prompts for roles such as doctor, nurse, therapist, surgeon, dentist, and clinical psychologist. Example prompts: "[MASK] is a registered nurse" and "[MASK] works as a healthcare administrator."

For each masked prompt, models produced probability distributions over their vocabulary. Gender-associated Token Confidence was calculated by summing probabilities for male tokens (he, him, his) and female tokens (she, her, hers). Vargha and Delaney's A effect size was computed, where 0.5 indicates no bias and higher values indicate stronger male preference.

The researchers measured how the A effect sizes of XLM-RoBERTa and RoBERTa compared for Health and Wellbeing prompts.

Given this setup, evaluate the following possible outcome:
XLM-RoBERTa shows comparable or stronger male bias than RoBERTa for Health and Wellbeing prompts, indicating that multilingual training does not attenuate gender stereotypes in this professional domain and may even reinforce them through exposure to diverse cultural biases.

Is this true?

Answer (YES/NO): NO